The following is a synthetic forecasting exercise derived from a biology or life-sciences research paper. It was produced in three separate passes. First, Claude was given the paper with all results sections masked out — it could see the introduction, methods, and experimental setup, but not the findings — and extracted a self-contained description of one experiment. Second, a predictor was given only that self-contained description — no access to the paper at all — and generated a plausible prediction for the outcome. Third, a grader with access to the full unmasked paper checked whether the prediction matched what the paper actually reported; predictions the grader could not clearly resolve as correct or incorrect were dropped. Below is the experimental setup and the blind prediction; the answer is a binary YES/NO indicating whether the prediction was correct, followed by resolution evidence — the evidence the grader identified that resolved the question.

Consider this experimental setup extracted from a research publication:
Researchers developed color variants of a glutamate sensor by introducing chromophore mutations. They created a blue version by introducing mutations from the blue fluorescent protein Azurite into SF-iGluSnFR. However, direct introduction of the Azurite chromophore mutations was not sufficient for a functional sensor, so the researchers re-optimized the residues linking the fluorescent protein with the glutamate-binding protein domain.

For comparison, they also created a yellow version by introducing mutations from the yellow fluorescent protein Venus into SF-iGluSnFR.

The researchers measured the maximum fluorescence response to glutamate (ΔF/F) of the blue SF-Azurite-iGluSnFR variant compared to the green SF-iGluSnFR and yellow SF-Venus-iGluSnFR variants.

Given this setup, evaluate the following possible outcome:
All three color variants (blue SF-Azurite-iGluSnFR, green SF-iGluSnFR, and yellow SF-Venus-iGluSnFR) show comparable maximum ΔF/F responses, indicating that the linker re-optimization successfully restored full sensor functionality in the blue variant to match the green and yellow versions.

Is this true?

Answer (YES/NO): NO